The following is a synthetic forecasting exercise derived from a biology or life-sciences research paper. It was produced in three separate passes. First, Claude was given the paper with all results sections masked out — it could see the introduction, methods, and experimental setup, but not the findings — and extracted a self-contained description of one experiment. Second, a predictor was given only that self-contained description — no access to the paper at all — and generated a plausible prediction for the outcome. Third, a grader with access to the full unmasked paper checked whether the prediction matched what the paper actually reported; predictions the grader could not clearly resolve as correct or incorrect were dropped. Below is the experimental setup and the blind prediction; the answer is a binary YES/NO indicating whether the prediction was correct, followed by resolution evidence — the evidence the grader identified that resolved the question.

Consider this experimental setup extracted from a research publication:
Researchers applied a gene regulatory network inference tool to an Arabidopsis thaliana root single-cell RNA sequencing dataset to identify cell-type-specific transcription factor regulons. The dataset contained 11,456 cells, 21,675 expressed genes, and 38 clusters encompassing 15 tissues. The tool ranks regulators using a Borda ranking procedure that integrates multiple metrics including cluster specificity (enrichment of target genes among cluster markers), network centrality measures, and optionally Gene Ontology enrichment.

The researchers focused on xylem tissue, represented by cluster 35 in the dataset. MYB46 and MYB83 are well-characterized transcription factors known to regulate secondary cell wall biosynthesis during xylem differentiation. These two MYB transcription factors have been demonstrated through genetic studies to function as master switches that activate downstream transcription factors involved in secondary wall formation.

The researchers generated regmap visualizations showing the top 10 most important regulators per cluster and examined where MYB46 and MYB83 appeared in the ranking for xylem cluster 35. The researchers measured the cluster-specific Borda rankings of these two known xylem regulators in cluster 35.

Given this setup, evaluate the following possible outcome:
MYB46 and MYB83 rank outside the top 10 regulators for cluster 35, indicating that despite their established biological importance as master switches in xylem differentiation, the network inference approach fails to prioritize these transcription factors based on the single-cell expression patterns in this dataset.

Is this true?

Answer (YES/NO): YES